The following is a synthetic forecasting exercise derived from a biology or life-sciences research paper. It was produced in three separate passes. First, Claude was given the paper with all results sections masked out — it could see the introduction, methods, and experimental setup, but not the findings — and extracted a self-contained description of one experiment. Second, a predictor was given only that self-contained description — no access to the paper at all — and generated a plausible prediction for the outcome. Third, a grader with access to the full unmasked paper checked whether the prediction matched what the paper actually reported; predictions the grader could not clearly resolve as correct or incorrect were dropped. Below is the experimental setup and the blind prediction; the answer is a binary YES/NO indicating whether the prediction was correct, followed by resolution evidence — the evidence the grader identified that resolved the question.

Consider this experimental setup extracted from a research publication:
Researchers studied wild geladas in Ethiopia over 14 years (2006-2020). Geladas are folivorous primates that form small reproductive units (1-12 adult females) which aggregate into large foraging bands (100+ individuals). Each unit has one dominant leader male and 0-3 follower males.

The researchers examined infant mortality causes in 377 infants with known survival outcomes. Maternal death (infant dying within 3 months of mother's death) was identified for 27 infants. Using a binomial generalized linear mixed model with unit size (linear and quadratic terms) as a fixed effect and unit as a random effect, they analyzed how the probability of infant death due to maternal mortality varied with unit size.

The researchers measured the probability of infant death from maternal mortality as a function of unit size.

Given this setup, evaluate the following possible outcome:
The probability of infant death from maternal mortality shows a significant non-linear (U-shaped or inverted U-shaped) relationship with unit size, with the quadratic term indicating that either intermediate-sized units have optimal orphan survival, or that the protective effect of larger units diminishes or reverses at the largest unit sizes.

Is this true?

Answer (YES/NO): NO